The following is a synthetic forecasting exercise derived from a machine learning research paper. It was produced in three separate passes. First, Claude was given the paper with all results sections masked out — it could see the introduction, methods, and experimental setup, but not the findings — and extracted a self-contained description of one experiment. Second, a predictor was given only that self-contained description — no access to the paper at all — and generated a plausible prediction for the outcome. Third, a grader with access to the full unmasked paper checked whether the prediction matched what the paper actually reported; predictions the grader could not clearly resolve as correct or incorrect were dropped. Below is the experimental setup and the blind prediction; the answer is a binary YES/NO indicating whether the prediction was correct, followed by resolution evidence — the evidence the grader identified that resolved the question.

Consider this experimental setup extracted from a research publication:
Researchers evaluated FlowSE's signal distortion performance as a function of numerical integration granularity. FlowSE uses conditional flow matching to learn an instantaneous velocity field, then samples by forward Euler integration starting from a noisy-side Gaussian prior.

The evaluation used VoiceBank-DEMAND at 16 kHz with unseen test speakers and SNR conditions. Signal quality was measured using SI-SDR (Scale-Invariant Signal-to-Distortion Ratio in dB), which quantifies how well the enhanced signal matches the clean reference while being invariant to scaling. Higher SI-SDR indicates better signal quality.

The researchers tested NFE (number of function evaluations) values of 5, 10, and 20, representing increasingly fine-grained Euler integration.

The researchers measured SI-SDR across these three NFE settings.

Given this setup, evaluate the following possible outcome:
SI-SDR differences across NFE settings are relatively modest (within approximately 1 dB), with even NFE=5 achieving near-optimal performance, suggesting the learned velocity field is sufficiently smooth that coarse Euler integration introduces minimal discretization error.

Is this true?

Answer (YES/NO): NO